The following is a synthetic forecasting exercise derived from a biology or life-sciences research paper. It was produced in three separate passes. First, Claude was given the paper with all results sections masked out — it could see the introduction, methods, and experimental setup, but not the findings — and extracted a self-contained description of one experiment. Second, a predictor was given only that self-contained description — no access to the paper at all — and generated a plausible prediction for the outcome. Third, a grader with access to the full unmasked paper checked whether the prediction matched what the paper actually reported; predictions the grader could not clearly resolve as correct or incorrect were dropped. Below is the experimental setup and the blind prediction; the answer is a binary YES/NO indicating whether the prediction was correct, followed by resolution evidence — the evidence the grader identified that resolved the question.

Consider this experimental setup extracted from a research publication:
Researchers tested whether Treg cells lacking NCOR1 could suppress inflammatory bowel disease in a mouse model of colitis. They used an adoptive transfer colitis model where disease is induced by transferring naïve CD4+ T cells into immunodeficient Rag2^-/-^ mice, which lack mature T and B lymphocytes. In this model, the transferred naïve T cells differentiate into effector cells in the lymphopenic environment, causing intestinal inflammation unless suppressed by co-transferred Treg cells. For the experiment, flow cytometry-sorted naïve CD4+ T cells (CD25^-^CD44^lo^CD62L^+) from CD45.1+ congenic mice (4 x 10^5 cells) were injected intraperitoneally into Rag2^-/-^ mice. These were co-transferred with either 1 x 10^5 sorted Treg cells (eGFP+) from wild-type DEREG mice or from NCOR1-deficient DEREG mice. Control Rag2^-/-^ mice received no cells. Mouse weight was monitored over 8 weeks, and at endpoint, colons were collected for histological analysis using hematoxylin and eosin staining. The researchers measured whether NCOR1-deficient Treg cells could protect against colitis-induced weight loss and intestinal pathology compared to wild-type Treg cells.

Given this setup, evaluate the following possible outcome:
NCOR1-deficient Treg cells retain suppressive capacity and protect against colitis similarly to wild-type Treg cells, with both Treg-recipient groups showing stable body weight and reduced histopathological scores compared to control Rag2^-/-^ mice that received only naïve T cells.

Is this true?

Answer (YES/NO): NO